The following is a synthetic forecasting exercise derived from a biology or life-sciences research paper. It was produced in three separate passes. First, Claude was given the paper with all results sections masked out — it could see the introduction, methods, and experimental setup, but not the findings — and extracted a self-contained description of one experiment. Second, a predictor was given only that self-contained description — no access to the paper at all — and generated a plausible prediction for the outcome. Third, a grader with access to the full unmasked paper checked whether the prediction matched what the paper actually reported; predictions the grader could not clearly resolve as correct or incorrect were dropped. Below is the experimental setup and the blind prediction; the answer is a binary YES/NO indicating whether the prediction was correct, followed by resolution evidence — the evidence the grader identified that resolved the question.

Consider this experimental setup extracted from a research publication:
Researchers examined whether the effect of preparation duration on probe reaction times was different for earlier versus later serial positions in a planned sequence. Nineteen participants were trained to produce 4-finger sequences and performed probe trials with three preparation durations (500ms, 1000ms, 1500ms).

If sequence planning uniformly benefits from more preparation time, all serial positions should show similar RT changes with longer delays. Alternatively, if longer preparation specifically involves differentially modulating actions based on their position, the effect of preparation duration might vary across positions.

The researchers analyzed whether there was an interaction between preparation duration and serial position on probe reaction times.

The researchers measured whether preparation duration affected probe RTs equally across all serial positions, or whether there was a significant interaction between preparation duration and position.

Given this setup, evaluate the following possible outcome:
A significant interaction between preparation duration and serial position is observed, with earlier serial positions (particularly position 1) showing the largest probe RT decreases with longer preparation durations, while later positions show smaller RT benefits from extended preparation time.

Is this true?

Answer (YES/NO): NO